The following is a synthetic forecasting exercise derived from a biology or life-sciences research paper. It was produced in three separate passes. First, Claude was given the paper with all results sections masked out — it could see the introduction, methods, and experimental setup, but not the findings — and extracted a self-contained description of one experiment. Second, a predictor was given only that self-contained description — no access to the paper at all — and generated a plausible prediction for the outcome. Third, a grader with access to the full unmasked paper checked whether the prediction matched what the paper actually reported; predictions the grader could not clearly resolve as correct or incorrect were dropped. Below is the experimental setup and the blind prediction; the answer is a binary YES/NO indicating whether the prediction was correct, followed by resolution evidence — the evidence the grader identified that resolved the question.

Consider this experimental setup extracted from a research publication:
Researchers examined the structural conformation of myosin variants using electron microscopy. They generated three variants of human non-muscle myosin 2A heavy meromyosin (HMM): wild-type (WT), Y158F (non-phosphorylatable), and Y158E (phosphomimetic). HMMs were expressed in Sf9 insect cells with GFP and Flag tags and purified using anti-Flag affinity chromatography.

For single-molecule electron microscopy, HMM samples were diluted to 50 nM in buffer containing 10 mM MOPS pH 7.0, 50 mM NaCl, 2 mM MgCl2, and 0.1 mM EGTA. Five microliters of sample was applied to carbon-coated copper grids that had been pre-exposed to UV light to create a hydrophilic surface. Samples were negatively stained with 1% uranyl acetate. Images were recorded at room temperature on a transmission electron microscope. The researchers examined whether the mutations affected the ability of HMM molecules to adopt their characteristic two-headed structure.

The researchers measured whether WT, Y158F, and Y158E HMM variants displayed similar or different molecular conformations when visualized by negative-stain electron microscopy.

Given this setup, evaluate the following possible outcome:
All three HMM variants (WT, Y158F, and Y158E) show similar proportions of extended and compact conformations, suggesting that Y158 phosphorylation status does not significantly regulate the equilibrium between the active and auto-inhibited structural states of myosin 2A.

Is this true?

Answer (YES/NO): YES